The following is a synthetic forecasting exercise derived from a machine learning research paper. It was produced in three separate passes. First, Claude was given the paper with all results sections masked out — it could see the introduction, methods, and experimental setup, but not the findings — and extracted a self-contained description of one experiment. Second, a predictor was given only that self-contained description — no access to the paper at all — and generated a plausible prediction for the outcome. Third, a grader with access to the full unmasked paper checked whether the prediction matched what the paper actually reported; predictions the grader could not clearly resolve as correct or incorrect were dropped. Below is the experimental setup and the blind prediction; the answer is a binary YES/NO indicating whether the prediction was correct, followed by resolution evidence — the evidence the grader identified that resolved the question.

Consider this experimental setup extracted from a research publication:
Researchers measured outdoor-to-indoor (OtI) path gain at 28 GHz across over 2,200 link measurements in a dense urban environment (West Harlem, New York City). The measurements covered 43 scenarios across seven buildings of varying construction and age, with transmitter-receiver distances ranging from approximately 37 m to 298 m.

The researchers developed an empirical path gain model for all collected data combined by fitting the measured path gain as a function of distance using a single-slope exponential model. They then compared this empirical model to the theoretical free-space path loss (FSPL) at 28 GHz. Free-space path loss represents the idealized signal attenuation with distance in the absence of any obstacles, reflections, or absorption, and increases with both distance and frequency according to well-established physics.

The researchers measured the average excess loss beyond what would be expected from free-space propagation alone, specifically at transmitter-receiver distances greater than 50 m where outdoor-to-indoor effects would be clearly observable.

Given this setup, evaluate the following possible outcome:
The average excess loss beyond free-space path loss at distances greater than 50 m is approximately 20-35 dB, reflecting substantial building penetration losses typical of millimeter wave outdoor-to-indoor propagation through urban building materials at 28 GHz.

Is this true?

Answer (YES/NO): YES